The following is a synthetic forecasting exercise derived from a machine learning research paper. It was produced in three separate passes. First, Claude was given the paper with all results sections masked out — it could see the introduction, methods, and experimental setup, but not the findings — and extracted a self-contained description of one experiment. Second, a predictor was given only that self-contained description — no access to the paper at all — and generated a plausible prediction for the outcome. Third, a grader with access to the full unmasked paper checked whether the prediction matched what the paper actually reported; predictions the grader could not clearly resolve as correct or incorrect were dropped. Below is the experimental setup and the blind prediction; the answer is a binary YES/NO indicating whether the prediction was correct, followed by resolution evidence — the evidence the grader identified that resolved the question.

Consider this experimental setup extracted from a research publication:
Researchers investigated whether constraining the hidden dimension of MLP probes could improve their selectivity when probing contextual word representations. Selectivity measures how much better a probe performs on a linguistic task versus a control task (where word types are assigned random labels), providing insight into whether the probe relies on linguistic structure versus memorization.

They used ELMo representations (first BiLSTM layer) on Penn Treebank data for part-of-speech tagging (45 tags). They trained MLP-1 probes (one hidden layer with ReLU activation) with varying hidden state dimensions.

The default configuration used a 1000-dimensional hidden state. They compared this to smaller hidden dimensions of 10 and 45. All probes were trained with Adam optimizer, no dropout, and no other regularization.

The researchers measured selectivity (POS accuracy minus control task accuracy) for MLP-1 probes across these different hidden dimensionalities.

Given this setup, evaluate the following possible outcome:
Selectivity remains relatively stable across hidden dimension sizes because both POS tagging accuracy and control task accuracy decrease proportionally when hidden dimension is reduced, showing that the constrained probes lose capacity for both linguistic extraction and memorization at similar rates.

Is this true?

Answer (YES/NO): NO